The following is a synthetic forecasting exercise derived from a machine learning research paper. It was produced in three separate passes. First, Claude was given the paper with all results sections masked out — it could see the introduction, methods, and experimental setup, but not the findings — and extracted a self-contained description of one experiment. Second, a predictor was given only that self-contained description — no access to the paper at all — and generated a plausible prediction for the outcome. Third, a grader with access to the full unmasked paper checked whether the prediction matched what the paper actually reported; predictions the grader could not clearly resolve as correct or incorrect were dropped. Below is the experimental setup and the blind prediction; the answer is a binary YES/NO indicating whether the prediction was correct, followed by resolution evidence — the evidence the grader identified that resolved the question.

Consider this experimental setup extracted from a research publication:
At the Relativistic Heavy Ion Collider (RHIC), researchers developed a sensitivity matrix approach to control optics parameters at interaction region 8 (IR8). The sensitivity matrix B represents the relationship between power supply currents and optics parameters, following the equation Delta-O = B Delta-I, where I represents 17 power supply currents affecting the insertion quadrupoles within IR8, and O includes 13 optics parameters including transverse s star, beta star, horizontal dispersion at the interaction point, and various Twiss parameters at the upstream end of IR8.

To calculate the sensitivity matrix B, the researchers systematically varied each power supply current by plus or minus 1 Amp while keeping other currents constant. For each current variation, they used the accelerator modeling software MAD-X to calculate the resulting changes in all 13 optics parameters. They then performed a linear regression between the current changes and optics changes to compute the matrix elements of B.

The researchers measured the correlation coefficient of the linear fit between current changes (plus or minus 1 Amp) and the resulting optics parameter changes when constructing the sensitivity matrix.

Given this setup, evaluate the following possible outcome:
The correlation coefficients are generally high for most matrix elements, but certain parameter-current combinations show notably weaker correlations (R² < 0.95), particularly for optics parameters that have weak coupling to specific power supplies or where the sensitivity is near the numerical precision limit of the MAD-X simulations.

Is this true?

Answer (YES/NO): NO